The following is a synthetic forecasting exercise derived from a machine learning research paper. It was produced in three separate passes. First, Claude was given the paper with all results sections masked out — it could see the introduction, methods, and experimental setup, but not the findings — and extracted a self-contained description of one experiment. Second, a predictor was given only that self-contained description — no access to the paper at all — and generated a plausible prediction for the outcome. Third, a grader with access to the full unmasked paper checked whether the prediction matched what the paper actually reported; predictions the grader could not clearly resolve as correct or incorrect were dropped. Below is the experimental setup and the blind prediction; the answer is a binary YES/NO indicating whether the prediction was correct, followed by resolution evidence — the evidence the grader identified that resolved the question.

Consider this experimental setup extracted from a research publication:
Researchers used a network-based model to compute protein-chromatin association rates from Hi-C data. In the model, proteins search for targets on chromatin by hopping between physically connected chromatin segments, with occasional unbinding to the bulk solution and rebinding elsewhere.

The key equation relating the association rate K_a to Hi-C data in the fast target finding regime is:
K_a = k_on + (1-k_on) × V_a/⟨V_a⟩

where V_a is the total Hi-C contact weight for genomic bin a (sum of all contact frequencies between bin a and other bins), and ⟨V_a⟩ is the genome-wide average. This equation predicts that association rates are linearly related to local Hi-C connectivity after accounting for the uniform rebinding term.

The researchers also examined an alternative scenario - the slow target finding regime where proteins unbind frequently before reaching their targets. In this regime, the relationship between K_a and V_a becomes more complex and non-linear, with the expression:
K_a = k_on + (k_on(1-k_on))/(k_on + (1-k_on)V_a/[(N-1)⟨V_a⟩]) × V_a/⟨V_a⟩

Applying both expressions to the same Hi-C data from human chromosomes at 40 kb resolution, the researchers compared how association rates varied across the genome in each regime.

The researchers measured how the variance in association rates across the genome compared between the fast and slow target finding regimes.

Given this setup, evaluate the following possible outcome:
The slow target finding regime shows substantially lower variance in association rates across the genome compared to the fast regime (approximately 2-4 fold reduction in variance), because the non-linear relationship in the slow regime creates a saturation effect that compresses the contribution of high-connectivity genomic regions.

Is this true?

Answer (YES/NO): NO